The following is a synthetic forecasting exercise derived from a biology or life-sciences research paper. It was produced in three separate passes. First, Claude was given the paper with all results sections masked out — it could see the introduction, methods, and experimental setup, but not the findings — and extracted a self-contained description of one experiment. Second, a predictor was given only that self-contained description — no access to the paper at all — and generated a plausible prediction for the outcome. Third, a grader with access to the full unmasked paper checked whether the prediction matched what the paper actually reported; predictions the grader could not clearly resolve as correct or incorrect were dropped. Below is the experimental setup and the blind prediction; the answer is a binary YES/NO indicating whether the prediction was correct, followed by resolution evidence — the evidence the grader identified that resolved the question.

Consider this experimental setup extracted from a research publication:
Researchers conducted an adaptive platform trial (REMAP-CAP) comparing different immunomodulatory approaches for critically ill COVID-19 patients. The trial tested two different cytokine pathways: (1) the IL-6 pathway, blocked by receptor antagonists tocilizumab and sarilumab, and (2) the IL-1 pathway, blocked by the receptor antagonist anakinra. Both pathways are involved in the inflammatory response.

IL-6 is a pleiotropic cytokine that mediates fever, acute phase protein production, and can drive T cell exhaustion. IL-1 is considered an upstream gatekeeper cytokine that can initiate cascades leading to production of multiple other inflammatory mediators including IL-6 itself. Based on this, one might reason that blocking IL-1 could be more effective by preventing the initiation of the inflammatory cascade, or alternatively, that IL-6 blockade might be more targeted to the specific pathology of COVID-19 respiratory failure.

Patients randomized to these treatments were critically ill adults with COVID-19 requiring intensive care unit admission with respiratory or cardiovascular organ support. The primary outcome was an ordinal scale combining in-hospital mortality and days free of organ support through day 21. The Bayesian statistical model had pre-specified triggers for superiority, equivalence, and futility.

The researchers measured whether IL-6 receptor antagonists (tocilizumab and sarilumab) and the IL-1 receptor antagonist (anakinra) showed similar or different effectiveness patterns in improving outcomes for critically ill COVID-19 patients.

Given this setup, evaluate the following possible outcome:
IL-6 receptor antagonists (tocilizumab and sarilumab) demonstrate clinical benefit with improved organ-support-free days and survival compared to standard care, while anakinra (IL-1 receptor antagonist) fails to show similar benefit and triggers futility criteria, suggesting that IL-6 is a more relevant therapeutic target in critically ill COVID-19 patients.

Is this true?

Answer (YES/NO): NO